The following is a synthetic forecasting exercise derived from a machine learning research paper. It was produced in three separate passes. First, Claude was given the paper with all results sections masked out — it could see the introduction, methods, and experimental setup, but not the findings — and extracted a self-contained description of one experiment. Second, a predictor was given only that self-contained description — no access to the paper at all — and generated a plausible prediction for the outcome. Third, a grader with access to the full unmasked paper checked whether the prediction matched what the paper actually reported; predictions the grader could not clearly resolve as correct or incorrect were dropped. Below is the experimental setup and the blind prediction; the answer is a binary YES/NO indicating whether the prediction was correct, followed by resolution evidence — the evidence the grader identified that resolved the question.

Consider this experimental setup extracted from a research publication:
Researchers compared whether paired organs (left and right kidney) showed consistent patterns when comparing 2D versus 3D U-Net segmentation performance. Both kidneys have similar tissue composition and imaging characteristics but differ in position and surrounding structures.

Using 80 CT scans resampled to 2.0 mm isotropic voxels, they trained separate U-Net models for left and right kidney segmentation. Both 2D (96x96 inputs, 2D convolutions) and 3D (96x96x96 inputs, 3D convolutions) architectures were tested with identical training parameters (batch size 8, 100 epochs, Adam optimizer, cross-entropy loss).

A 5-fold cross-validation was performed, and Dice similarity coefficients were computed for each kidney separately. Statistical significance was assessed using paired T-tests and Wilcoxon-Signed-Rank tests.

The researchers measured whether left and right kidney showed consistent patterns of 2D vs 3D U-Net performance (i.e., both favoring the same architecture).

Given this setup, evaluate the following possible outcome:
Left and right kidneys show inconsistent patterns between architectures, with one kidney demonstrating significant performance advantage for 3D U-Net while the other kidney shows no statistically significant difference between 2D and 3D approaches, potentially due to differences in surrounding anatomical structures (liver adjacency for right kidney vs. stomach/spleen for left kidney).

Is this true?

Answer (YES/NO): NO